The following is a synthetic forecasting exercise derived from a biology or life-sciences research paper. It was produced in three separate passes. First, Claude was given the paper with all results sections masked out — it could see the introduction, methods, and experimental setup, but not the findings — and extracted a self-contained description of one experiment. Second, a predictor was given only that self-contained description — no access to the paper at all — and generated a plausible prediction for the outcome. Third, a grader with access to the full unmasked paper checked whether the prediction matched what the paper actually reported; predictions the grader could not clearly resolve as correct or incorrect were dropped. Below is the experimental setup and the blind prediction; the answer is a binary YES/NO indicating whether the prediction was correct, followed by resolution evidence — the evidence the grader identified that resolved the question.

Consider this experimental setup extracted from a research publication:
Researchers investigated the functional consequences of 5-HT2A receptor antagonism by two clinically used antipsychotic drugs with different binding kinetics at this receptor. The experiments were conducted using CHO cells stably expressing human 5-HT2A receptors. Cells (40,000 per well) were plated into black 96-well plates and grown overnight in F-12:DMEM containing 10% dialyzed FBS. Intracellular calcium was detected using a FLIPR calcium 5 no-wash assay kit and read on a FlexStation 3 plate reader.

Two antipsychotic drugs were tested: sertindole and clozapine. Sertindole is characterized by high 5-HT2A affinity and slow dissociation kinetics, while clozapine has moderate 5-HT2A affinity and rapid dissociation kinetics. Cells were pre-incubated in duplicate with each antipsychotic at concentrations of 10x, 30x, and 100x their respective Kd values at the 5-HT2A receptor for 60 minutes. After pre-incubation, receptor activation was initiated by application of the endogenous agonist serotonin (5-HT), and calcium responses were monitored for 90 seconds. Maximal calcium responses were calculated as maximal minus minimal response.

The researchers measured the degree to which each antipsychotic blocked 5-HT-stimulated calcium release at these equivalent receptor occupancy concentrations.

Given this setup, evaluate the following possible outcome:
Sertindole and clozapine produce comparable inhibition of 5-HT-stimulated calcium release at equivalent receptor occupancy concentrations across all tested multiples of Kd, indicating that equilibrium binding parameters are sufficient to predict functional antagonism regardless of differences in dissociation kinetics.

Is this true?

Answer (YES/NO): NO